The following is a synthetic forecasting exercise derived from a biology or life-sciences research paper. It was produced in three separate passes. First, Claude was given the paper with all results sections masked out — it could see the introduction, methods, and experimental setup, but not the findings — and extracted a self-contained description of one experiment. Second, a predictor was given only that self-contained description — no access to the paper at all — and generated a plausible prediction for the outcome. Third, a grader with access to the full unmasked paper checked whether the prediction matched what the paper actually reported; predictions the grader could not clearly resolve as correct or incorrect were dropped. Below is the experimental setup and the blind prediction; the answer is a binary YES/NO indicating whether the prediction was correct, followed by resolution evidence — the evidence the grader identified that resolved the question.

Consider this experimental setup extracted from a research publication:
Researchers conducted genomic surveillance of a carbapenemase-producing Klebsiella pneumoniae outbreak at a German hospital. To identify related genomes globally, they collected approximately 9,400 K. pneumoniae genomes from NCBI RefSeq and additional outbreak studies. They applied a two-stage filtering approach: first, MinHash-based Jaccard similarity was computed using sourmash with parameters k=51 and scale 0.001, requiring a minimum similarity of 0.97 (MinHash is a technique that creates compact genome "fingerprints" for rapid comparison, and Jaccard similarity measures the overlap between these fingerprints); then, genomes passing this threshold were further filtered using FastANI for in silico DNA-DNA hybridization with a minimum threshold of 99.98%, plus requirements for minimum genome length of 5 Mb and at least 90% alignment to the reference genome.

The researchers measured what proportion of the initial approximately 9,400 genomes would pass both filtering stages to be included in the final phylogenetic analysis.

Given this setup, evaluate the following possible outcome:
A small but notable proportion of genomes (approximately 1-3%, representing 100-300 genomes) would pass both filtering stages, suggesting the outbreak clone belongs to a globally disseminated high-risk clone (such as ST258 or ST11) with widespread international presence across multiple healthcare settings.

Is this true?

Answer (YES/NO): NO